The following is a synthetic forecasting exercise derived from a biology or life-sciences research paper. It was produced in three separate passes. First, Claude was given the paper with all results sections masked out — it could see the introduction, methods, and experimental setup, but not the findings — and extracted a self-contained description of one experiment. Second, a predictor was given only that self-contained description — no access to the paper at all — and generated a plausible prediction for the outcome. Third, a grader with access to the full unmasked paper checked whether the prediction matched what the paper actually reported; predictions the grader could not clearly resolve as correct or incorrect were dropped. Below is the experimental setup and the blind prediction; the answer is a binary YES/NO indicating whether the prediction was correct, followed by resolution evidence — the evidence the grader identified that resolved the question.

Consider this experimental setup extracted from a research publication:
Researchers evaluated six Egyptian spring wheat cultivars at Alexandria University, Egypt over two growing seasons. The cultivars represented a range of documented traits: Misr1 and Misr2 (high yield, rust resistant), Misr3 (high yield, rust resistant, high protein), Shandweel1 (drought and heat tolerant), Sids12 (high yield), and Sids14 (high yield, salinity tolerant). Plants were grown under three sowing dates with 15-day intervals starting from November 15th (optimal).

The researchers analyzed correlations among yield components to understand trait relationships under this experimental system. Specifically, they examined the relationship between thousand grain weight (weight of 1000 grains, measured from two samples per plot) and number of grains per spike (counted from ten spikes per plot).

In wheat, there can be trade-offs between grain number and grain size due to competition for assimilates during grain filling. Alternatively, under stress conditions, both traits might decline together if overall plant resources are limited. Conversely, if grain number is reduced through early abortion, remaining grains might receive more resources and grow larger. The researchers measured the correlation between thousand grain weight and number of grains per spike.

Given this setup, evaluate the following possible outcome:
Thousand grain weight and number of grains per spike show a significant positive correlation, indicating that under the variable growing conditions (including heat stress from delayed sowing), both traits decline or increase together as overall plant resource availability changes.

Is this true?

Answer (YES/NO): NO